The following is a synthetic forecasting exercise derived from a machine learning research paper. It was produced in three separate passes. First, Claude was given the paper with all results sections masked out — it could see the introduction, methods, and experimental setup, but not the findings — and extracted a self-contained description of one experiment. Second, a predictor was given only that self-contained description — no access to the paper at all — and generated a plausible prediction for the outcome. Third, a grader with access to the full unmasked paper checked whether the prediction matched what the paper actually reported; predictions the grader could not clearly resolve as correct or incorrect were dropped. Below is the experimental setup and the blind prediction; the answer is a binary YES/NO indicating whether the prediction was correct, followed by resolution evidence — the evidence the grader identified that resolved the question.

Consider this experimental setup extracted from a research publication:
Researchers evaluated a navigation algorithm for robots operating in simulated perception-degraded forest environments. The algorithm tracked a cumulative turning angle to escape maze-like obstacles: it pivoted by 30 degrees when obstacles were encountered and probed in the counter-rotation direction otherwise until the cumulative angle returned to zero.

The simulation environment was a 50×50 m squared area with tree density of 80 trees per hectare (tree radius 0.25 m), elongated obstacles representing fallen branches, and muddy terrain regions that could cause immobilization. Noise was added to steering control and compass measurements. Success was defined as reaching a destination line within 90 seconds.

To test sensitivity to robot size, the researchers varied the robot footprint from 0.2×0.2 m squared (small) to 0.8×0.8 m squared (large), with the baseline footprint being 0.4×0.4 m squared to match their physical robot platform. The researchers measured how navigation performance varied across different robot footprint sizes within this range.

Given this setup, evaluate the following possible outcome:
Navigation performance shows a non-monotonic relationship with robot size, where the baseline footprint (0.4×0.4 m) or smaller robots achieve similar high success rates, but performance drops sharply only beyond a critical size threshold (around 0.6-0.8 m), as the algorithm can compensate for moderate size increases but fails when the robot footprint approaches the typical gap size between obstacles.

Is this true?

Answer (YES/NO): NO